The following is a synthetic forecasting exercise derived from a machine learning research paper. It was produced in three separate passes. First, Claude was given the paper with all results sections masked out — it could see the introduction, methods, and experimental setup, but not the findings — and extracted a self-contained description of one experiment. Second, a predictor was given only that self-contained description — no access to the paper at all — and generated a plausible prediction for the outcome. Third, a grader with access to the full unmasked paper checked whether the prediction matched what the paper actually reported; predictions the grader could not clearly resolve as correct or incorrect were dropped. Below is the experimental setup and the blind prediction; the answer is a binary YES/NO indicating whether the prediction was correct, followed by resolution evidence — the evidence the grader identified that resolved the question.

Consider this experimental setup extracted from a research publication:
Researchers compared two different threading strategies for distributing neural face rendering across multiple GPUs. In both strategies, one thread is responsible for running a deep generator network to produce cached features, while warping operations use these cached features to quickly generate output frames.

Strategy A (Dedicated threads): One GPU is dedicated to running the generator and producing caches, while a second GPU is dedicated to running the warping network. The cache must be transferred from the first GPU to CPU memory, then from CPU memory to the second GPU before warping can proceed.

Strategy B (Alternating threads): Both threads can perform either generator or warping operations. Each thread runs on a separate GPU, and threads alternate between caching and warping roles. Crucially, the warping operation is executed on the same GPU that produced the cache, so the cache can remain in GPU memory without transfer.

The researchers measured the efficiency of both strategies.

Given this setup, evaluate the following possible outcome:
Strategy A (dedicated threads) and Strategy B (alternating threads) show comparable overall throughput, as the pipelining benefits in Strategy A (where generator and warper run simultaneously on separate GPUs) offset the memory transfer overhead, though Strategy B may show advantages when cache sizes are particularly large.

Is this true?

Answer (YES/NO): NO